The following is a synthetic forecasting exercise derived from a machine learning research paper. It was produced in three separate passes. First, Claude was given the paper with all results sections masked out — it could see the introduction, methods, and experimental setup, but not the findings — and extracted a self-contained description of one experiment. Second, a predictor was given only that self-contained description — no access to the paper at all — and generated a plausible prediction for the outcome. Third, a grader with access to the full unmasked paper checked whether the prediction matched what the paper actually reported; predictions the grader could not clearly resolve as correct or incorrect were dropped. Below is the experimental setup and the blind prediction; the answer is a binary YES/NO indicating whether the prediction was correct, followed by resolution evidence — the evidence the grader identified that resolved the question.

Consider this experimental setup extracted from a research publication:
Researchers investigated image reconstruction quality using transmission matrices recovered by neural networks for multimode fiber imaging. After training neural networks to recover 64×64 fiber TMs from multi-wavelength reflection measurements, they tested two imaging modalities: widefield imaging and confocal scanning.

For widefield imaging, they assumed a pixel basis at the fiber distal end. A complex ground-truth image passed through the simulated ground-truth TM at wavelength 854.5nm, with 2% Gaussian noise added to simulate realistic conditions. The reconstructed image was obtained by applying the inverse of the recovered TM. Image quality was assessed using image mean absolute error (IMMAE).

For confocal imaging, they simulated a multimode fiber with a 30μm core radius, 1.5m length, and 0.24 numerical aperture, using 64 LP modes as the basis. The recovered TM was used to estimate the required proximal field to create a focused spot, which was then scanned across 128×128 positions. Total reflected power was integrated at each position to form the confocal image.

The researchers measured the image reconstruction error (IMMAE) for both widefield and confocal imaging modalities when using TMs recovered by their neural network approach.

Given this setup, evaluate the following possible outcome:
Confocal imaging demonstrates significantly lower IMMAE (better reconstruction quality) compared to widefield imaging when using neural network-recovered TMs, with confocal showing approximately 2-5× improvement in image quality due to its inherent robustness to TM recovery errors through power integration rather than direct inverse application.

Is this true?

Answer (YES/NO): NO